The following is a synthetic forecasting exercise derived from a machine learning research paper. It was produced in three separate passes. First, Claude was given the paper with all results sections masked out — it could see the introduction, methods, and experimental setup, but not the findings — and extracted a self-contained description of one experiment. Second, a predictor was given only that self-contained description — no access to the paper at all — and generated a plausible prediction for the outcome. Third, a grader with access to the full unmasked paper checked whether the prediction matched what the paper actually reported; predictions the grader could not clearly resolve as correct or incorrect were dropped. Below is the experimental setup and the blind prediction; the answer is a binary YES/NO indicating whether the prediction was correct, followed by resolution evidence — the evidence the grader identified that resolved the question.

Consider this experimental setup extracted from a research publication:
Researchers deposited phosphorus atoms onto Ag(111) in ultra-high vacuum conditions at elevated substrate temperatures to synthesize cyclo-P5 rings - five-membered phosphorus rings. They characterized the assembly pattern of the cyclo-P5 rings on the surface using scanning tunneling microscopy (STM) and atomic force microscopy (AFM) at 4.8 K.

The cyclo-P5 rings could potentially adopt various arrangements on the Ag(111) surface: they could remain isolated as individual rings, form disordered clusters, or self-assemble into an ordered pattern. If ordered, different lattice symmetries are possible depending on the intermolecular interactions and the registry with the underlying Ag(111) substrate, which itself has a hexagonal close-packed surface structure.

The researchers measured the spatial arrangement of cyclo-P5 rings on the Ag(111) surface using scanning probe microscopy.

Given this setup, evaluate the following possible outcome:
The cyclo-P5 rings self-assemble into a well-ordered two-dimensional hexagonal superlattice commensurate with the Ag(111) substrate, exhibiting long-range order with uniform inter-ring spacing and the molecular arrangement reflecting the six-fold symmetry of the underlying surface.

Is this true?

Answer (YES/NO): YES